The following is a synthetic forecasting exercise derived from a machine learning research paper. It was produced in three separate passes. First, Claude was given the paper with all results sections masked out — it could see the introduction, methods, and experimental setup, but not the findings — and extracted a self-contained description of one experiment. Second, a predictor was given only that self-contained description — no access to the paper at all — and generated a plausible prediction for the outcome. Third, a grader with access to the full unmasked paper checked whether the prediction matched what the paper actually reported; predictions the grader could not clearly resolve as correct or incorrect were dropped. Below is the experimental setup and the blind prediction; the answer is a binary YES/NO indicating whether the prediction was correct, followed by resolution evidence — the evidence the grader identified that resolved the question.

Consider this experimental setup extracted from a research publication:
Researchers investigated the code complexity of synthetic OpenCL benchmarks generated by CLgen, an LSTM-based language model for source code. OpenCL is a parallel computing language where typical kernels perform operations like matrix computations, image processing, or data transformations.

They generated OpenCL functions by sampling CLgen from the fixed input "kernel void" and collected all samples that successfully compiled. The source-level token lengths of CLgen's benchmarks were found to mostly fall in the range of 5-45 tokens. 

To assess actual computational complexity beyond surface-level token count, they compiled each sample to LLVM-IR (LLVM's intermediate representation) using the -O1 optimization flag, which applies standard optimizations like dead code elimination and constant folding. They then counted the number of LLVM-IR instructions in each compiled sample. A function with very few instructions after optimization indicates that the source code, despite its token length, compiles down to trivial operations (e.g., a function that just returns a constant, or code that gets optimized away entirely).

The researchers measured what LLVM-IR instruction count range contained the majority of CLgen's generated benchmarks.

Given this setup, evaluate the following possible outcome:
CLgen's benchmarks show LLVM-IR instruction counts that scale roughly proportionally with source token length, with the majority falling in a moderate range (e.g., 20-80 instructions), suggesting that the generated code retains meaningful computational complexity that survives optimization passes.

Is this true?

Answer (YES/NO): NO